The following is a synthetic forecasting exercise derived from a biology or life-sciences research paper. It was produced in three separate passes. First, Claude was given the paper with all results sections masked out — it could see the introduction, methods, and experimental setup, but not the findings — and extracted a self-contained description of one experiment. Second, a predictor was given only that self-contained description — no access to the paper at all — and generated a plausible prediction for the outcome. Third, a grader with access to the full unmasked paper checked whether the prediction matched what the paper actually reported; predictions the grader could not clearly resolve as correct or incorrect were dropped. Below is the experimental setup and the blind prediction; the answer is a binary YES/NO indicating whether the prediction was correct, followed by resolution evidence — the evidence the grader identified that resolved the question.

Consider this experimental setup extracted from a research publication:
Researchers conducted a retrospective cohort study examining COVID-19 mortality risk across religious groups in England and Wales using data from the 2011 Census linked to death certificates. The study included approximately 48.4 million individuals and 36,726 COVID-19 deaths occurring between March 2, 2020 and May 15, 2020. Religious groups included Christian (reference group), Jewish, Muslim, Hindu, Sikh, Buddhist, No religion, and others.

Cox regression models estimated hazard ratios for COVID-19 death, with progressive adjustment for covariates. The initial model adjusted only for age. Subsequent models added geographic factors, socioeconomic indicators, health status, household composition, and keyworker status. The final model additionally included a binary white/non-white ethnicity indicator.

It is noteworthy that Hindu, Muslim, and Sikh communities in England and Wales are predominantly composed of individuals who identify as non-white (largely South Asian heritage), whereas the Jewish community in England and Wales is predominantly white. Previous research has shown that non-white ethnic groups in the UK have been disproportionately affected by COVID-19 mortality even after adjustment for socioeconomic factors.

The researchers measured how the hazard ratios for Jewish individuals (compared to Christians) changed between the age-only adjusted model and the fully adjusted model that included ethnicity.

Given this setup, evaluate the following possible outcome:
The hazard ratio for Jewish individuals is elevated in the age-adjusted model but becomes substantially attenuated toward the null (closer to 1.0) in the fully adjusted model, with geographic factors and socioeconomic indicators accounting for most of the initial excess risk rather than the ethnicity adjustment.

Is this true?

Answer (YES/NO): NO